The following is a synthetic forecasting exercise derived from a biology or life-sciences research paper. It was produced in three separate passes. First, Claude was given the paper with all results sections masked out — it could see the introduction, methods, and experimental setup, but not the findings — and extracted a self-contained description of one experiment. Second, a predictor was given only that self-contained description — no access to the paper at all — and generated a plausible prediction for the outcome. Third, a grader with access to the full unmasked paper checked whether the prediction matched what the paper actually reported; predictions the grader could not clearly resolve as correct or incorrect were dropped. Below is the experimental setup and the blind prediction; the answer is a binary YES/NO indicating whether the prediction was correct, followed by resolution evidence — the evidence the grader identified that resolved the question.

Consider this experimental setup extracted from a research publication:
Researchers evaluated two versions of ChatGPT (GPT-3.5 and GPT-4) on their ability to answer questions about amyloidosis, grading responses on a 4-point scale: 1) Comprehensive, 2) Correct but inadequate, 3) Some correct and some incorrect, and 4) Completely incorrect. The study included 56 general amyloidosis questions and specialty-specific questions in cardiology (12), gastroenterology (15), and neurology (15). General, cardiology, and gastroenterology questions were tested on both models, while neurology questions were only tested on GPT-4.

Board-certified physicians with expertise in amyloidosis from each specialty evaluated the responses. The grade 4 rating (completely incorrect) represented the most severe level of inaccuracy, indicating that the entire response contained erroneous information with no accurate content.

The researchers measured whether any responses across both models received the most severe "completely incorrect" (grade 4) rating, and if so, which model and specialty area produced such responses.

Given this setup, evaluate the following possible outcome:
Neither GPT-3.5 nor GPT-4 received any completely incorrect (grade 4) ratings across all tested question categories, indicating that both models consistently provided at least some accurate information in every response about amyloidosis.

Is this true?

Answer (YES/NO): NO